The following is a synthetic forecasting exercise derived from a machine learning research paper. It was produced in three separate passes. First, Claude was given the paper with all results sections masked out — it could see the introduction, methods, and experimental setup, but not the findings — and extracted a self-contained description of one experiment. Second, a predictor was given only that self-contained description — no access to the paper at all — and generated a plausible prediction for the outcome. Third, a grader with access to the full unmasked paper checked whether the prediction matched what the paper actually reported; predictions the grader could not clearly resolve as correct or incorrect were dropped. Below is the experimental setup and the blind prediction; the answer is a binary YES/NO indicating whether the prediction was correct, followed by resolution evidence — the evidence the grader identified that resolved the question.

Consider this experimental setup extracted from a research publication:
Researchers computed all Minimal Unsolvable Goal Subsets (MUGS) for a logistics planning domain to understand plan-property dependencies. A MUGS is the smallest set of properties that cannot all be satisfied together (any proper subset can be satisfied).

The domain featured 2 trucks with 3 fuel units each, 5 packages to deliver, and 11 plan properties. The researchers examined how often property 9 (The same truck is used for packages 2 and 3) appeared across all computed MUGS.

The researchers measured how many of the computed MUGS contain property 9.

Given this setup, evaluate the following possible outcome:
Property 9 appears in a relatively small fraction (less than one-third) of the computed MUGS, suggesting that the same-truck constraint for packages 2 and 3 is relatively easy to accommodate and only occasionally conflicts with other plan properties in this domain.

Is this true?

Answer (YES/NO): NO